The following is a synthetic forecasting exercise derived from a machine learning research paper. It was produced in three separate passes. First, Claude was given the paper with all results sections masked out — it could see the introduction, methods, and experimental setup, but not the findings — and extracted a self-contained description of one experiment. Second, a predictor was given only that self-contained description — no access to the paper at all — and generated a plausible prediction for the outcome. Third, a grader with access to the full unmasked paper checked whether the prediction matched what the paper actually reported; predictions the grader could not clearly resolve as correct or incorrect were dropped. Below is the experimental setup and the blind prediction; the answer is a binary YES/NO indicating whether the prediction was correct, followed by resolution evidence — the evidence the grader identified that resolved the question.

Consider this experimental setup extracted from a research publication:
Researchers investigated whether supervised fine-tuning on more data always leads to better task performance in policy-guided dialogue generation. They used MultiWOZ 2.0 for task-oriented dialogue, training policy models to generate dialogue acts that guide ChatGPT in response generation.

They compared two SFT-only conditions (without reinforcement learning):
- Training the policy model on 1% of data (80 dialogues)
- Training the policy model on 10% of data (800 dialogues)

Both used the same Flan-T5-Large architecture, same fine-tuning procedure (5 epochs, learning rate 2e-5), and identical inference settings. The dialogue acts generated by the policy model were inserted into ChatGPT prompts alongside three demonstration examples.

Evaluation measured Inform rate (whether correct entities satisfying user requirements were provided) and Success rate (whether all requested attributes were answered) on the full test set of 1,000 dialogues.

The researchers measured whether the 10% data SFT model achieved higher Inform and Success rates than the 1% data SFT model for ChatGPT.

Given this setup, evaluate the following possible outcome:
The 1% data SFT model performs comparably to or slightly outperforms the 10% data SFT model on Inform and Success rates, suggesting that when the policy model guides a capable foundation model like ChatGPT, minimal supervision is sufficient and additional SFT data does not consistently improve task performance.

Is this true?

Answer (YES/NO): YES